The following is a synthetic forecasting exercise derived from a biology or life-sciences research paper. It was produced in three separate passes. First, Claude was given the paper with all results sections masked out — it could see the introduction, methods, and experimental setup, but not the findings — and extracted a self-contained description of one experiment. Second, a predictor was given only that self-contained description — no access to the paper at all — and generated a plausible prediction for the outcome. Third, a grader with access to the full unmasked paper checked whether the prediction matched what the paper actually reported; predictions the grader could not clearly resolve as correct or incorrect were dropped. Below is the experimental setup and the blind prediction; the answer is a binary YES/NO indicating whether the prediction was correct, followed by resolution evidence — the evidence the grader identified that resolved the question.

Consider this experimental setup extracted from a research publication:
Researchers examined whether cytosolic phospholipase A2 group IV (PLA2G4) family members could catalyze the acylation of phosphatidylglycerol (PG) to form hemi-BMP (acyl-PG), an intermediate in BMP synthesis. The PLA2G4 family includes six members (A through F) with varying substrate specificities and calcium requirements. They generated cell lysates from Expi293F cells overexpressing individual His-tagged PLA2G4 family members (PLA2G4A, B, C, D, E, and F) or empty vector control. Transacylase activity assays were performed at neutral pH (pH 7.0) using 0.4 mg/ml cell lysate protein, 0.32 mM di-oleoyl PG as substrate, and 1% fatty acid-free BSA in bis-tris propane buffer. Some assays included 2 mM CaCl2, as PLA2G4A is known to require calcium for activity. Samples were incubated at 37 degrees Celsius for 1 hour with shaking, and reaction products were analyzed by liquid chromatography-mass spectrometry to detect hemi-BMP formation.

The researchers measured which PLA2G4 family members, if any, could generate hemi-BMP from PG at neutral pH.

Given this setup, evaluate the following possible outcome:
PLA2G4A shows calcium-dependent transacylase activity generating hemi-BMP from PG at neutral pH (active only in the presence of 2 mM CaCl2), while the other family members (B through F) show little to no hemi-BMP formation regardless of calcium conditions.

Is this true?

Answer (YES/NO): NO